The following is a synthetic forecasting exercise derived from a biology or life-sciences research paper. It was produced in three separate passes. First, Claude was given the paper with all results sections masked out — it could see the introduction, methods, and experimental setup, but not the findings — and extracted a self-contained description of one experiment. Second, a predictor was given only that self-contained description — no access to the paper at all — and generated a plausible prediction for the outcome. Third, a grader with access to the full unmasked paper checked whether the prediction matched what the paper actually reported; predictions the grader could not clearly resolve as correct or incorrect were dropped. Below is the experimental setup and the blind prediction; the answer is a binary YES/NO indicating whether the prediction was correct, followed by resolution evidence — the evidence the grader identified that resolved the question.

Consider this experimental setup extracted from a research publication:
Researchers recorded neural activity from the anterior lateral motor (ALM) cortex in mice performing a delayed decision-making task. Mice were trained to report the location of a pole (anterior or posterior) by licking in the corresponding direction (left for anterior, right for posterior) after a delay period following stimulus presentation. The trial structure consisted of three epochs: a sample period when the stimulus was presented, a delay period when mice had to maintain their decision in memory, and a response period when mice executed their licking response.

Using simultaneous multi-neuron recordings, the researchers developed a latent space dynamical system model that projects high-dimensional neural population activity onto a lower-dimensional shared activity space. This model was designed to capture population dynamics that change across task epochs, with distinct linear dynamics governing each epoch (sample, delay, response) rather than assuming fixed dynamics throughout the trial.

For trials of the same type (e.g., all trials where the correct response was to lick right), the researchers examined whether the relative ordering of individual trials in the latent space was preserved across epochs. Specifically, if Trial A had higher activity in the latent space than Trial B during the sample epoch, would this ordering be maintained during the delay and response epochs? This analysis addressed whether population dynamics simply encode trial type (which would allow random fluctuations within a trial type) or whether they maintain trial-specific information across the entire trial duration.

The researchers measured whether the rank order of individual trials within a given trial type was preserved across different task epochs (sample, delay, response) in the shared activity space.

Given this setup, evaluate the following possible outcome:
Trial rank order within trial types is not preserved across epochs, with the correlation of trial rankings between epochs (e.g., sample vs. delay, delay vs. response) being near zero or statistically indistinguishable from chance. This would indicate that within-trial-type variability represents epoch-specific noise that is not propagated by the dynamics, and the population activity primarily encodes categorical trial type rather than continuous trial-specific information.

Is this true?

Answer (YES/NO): NO